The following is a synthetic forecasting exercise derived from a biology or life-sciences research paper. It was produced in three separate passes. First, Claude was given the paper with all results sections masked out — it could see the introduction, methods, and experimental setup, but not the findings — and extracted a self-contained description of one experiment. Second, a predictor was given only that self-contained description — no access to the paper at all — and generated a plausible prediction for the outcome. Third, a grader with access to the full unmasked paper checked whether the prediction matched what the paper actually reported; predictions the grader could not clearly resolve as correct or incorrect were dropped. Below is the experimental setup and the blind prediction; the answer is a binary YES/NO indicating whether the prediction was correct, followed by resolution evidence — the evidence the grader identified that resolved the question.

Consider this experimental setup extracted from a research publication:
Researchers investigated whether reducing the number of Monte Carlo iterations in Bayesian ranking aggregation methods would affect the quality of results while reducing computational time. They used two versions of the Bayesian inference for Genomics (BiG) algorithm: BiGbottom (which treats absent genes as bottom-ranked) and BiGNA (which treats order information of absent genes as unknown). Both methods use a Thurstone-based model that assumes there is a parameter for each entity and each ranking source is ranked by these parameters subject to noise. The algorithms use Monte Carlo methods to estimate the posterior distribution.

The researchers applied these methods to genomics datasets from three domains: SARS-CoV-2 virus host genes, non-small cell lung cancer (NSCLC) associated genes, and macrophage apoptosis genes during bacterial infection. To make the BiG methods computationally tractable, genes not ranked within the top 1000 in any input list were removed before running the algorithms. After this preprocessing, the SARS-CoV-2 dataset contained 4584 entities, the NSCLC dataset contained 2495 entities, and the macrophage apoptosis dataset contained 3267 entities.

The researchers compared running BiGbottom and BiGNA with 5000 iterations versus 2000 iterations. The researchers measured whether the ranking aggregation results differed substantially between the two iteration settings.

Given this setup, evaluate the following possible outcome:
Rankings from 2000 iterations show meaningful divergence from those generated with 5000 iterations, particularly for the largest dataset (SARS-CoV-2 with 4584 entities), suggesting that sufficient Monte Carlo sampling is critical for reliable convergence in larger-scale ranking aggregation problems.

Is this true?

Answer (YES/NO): NO